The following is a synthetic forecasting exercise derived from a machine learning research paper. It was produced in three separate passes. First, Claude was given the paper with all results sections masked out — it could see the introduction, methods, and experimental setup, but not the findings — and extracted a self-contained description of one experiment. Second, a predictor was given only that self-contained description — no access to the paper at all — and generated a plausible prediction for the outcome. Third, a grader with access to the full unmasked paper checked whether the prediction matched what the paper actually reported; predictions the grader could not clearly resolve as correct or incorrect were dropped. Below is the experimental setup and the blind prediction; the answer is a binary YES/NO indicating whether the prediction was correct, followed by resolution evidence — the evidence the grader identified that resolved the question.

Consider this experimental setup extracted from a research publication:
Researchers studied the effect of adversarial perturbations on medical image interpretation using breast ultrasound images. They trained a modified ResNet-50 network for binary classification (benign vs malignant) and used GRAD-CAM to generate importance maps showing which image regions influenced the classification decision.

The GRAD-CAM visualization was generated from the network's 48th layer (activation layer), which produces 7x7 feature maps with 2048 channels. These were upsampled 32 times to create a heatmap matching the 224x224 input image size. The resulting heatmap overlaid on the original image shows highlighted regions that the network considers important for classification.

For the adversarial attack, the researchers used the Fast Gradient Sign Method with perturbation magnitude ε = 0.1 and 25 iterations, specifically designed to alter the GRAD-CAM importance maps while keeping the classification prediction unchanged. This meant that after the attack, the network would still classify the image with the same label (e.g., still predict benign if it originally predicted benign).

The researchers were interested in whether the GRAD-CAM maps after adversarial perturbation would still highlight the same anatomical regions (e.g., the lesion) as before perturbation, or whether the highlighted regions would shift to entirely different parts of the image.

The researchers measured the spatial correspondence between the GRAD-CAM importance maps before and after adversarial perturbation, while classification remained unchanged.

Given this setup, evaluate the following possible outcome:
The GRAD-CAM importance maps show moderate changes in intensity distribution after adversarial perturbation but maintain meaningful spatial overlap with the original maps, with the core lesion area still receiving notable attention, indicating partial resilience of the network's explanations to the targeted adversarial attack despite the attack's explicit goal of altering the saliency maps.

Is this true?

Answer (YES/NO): NO